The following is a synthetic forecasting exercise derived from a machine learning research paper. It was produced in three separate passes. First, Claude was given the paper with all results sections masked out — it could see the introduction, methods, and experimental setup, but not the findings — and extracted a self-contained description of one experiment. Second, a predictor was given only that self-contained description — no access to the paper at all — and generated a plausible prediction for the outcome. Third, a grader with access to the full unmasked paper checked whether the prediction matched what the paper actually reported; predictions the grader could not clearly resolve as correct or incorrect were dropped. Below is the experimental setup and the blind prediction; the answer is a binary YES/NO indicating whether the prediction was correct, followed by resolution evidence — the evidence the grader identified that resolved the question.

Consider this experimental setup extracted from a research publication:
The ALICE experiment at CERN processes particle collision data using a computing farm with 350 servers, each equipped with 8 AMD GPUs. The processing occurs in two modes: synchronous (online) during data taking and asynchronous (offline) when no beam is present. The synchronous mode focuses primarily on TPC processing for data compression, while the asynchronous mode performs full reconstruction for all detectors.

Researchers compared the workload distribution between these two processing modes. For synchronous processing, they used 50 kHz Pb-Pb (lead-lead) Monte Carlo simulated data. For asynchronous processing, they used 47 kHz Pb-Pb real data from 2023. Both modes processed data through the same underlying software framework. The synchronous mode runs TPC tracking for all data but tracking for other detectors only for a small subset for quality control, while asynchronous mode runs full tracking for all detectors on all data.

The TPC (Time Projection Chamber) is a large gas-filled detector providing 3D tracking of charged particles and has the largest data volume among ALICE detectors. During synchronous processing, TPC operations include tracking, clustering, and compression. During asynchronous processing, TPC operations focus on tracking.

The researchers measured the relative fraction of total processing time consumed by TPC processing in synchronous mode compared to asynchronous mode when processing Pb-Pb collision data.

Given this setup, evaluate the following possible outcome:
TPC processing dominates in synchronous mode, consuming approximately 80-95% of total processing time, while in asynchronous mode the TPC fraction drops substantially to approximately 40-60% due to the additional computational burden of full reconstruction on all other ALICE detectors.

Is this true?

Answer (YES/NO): NO